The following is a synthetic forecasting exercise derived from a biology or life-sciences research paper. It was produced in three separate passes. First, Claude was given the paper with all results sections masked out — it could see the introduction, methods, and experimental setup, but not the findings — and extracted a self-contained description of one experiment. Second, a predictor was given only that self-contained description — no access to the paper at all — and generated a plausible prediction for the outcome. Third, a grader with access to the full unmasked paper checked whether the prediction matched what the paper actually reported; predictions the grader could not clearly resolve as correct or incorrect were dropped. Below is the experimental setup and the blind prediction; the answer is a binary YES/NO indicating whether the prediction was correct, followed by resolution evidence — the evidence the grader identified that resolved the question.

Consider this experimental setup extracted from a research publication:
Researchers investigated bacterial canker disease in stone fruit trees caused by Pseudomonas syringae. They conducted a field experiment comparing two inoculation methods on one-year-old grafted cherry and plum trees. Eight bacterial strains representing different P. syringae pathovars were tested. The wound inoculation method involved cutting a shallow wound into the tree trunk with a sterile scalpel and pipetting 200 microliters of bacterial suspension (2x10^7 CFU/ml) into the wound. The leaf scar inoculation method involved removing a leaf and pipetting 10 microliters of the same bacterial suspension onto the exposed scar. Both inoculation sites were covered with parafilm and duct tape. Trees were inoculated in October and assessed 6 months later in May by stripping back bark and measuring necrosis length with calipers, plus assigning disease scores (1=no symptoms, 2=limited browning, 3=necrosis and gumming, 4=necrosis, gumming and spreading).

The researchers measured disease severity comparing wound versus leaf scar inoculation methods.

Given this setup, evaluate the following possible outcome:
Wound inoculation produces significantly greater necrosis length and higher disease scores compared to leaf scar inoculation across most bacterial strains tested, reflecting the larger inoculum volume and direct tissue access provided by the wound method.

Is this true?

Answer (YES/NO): NO